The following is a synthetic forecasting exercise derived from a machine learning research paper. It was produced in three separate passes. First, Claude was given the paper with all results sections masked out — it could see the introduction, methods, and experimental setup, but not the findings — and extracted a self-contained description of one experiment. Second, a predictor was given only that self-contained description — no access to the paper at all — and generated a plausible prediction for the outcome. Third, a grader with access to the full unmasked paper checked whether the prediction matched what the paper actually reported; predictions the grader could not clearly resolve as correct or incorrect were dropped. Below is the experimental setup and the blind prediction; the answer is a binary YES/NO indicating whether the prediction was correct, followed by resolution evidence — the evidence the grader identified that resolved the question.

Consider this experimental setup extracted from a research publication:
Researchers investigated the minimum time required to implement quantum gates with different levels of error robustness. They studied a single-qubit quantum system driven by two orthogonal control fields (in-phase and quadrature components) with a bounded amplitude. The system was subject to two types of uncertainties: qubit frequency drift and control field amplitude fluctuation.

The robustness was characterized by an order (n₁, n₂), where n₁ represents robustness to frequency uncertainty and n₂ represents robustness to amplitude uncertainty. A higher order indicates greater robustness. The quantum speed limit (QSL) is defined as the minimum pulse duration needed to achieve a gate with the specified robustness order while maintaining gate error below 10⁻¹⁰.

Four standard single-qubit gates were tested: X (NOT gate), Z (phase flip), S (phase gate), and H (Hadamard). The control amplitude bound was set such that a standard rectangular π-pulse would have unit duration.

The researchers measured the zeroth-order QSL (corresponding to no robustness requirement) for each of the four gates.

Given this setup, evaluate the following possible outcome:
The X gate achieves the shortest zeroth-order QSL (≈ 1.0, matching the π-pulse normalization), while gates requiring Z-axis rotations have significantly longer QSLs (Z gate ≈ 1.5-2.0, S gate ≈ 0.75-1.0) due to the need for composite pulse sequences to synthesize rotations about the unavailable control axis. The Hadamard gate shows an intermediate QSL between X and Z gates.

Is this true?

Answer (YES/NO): NO